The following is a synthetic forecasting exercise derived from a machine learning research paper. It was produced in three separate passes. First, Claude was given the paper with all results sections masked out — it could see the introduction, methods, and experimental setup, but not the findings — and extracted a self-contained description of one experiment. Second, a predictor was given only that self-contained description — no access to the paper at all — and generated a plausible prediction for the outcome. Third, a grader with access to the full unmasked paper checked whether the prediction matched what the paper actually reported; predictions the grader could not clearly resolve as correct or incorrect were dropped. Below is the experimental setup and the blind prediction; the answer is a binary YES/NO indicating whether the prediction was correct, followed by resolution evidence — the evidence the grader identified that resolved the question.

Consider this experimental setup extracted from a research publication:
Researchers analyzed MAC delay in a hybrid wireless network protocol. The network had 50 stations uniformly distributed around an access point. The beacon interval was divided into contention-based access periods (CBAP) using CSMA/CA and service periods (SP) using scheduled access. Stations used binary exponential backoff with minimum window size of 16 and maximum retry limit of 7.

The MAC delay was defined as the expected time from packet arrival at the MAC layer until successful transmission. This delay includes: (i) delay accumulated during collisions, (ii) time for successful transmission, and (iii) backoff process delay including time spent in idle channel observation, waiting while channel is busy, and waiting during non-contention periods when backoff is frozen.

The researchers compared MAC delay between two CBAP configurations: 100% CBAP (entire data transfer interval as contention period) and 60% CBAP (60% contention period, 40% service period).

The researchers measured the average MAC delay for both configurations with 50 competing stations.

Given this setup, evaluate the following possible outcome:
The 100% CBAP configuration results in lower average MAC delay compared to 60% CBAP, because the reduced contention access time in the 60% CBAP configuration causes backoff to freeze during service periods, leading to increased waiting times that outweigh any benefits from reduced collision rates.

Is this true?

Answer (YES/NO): YES